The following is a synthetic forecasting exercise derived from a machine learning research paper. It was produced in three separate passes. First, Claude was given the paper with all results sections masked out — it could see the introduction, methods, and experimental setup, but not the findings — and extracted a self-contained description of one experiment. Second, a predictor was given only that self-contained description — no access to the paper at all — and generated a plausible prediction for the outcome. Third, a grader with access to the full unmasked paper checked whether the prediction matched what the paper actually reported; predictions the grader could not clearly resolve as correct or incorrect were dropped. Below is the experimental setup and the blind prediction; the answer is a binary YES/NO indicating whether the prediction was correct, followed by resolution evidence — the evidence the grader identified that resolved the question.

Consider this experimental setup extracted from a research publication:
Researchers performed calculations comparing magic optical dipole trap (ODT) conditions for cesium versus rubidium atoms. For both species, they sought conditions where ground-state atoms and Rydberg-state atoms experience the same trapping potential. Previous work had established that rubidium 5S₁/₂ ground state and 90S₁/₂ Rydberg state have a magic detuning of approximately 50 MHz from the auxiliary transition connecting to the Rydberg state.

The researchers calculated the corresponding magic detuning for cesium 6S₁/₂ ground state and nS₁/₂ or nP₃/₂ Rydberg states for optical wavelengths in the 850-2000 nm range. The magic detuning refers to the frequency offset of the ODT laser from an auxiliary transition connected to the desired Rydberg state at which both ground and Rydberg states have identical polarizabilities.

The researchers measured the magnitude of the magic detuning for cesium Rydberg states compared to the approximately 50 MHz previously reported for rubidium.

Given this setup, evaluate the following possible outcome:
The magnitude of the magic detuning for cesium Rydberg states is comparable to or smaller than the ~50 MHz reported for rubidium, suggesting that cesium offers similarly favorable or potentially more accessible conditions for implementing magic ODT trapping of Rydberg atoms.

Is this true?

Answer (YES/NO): NO